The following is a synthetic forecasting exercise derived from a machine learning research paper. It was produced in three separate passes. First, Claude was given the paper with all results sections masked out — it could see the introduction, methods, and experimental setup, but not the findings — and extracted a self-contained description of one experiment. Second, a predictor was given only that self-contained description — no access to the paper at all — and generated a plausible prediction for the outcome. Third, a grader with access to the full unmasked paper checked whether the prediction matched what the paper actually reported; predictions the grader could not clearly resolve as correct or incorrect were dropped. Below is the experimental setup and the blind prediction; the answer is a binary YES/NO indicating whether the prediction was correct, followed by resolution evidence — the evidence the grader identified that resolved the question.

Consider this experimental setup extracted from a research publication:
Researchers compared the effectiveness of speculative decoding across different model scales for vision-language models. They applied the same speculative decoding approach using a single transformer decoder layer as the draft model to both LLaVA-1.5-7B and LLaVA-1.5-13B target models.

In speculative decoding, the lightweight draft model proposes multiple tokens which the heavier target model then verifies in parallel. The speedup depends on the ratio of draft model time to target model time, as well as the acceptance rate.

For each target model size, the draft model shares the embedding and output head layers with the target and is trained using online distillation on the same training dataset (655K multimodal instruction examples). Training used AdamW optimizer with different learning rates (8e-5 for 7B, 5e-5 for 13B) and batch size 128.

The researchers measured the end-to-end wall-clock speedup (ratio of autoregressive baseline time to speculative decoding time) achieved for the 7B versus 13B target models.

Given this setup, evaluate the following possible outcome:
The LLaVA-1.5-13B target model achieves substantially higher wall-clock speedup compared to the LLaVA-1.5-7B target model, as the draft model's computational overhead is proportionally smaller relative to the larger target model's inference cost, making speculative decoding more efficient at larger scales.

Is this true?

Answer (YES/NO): NO